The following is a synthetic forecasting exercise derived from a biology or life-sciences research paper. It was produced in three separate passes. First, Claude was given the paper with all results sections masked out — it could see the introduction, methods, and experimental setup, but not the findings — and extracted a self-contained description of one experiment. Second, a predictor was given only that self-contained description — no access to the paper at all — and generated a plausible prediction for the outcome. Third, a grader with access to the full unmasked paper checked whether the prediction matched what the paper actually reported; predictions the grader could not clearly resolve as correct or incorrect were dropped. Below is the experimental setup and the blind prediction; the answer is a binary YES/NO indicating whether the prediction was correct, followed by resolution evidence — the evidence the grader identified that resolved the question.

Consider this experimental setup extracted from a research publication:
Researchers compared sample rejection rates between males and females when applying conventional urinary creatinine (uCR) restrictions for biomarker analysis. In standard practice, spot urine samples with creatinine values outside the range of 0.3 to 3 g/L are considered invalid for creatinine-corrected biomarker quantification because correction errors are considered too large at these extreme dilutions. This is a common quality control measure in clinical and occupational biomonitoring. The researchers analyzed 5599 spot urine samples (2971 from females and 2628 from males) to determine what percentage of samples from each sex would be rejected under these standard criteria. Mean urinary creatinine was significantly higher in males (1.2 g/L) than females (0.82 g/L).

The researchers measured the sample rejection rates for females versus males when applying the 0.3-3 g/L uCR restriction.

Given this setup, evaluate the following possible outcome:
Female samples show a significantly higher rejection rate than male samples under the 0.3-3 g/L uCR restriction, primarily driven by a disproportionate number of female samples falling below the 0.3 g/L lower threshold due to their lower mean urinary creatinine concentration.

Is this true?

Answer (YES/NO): YES